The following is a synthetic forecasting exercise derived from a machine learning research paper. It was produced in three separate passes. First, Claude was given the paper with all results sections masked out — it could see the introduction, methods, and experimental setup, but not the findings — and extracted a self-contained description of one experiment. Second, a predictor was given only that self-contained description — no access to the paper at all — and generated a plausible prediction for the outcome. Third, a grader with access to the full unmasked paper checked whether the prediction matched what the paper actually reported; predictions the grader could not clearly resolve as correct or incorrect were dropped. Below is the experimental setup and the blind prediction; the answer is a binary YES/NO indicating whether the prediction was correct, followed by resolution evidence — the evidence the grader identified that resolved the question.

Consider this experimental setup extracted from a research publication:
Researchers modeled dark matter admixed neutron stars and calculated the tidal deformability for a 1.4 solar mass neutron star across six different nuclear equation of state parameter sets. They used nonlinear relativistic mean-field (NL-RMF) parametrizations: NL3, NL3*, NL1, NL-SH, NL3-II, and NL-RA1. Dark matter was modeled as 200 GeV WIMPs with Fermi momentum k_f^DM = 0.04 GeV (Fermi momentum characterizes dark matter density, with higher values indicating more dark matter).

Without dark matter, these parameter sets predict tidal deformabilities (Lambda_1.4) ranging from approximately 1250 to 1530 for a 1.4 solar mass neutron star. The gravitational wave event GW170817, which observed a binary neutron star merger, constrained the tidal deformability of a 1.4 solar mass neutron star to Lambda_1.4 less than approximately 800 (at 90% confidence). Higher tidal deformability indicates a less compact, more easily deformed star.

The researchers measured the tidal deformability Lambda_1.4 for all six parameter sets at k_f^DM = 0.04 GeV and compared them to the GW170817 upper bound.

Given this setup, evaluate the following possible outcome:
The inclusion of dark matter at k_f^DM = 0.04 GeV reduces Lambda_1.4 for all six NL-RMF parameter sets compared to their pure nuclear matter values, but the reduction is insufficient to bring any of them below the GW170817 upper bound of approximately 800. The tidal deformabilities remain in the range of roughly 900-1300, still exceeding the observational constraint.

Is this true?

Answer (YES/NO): NO